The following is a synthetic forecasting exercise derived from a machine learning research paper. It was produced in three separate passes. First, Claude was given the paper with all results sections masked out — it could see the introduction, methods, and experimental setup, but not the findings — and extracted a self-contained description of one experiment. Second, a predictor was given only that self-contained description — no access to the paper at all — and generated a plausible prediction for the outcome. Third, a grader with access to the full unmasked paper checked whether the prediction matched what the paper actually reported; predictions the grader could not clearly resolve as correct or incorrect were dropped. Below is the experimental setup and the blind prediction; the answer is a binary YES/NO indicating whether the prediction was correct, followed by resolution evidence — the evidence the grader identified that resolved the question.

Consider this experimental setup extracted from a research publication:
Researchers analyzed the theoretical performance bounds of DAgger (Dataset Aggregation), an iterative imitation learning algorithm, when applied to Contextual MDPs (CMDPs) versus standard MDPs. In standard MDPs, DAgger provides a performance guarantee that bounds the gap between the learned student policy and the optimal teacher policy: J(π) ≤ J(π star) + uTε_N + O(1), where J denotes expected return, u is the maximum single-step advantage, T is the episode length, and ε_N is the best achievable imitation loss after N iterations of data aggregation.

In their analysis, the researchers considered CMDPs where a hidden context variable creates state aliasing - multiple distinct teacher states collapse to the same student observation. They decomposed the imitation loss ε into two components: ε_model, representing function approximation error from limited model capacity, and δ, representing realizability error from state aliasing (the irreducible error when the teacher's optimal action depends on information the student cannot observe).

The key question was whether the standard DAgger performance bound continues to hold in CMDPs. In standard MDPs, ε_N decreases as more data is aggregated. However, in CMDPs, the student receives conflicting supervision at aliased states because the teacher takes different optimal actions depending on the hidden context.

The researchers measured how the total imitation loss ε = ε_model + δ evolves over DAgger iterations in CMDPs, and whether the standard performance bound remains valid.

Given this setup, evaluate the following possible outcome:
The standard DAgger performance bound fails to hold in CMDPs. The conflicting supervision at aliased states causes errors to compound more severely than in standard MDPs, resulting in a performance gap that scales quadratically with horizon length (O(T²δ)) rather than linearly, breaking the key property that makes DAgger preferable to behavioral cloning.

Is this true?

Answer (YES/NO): NO